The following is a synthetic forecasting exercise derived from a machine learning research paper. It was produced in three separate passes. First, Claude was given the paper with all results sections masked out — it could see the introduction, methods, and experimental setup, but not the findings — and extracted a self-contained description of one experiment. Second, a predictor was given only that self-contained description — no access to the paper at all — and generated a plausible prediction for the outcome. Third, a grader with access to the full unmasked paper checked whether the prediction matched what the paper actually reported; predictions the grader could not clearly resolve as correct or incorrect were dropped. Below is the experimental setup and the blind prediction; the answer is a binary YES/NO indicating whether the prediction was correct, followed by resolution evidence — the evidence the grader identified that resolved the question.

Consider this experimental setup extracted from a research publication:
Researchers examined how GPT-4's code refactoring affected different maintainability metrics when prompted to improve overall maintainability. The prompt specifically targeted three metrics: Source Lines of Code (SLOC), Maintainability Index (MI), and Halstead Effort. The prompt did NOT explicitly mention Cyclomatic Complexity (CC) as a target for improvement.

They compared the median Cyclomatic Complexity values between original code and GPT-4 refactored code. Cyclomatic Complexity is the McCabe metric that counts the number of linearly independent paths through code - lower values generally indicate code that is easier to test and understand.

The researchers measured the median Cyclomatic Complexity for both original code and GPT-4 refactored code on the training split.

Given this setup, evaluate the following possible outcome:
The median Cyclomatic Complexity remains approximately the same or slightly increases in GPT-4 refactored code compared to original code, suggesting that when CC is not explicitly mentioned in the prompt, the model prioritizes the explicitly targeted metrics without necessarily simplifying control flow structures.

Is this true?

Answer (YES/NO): YES